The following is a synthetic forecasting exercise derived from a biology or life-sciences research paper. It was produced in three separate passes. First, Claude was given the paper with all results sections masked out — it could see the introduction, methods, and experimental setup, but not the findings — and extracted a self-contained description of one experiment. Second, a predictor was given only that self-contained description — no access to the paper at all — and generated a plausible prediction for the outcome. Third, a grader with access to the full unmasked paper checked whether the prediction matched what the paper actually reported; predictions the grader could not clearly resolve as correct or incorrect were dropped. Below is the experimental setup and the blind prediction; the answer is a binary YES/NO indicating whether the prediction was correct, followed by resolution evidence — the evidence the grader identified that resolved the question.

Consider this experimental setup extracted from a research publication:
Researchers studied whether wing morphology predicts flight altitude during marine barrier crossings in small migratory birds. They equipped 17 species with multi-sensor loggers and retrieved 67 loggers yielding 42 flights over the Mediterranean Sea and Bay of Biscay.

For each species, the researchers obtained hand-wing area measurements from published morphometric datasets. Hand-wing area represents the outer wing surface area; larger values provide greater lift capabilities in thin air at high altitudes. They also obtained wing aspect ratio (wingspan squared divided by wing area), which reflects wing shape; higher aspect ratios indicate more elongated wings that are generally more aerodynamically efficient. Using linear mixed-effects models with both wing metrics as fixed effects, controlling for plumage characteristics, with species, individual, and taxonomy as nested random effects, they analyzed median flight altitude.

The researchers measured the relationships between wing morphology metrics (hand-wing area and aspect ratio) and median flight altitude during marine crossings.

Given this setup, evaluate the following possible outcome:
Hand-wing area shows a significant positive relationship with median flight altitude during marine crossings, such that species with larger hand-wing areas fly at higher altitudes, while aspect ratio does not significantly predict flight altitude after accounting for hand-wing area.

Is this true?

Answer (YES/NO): NO